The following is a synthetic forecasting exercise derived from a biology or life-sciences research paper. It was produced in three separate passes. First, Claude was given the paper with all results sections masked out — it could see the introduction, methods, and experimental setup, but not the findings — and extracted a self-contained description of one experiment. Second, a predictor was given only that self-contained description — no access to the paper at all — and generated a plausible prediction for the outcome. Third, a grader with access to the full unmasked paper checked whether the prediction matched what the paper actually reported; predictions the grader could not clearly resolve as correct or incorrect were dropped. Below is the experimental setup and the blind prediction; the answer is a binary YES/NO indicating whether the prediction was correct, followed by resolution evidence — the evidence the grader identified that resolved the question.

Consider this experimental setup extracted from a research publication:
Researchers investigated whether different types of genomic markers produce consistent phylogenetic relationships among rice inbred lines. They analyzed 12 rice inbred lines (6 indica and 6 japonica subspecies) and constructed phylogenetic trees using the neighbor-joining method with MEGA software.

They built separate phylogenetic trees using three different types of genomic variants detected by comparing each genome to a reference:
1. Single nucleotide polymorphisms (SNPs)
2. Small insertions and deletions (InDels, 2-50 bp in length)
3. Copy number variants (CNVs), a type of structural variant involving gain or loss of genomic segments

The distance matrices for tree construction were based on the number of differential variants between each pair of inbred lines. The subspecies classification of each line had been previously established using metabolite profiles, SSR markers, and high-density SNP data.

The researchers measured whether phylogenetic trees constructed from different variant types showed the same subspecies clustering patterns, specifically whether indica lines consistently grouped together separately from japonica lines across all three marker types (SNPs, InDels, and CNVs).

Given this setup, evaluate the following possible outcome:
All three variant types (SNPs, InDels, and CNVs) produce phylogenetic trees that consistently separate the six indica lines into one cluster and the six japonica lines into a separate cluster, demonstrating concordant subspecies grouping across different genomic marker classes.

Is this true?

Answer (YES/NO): YES